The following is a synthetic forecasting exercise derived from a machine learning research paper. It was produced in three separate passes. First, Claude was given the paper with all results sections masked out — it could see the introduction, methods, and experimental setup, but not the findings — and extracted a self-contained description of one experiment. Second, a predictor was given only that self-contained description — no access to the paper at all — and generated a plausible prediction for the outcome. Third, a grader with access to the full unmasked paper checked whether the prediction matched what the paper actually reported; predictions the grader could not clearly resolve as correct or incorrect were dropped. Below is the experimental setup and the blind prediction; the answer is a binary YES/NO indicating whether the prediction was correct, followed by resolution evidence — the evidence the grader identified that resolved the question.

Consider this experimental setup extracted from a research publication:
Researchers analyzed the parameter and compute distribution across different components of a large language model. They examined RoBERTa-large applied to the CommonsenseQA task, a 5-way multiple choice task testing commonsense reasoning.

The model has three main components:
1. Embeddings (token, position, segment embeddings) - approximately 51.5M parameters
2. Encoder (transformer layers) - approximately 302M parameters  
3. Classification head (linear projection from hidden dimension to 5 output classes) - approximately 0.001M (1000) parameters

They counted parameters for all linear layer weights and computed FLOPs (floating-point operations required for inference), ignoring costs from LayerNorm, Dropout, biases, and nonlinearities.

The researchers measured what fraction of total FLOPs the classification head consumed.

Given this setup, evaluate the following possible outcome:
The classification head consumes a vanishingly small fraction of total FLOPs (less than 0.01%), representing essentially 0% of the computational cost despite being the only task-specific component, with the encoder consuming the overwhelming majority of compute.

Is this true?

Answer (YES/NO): YES